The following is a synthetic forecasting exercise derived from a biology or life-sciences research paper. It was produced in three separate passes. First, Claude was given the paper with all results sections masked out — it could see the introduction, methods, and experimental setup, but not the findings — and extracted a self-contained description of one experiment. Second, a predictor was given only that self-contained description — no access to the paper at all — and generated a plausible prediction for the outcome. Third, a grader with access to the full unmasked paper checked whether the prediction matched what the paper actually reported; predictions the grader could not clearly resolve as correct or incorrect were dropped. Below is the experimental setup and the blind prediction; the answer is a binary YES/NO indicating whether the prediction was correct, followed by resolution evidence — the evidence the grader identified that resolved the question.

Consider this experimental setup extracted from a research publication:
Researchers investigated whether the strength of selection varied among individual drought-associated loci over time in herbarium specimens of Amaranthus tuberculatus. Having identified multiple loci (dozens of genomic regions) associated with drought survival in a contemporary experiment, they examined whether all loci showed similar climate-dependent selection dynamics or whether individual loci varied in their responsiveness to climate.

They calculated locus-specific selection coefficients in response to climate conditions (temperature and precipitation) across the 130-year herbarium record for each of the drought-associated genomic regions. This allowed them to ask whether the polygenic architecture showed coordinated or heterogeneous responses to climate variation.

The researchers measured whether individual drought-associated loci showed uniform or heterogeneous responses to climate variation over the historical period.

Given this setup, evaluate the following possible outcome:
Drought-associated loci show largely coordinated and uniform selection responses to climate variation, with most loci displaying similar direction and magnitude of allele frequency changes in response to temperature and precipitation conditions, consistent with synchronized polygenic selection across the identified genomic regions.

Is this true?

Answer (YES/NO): NO